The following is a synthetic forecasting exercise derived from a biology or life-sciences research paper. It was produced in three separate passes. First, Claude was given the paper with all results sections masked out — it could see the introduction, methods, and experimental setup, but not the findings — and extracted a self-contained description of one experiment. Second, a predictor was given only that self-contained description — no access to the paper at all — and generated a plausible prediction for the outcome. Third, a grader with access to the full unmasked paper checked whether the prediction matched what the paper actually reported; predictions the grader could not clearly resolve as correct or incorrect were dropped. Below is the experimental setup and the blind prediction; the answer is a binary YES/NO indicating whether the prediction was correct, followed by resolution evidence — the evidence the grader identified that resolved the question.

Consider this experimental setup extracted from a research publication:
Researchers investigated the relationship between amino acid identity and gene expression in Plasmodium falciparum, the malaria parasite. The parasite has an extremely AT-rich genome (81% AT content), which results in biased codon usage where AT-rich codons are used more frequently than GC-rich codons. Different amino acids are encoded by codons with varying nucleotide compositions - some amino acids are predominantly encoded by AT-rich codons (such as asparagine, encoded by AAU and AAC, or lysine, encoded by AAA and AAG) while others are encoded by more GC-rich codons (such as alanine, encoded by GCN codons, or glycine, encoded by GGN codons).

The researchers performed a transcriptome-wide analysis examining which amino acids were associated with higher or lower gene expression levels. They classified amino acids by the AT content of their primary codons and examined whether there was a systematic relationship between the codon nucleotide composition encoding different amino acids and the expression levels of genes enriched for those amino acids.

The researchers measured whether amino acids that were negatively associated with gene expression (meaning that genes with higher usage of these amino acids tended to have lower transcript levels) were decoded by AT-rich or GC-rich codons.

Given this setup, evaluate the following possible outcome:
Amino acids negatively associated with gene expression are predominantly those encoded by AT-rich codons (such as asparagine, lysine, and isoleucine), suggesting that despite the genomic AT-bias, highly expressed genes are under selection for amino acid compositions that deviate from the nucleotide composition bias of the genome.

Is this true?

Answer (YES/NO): YES